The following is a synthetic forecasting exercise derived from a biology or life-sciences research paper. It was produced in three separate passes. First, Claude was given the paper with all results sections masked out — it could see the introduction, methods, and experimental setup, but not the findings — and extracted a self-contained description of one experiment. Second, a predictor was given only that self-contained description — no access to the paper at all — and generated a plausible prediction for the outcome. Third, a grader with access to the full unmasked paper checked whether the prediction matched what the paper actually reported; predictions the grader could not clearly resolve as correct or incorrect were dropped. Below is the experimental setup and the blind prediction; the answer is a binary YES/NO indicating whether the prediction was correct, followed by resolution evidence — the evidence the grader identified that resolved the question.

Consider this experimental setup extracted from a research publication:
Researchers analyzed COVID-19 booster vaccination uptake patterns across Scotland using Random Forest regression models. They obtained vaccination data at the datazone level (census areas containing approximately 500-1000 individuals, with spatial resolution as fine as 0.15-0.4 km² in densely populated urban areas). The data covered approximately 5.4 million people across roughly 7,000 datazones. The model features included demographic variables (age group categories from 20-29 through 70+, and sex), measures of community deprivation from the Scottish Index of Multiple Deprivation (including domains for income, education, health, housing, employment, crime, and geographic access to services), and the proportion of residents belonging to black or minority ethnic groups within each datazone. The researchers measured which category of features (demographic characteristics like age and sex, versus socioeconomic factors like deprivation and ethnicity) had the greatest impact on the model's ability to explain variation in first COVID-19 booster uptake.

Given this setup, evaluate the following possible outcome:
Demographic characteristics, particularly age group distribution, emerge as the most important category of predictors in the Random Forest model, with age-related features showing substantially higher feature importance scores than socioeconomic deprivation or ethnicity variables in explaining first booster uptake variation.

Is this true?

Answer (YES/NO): YES